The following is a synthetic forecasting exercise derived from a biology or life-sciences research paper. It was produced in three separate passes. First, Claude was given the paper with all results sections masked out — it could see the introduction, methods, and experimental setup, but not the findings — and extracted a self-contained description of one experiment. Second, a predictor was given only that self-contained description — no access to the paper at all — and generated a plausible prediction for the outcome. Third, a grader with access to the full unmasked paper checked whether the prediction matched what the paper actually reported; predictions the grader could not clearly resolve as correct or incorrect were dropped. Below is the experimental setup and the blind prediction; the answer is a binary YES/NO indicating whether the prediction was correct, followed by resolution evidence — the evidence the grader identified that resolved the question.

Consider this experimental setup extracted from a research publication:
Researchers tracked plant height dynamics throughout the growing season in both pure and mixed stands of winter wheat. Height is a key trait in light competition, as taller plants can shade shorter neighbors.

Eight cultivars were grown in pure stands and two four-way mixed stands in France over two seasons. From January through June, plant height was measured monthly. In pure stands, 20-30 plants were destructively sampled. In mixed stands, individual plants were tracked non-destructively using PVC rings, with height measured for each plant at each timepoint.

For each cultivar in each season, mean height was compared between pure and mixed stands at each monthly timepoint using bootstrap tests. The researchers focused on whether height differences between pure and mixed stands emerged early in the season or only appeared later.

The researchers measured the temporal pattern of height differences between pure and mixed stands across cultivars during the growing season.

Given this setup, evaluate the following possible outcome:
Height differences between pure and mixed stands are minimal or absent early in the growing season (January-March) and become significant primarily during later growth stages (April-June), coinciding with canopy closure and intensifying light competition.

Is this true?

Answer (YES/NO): NO